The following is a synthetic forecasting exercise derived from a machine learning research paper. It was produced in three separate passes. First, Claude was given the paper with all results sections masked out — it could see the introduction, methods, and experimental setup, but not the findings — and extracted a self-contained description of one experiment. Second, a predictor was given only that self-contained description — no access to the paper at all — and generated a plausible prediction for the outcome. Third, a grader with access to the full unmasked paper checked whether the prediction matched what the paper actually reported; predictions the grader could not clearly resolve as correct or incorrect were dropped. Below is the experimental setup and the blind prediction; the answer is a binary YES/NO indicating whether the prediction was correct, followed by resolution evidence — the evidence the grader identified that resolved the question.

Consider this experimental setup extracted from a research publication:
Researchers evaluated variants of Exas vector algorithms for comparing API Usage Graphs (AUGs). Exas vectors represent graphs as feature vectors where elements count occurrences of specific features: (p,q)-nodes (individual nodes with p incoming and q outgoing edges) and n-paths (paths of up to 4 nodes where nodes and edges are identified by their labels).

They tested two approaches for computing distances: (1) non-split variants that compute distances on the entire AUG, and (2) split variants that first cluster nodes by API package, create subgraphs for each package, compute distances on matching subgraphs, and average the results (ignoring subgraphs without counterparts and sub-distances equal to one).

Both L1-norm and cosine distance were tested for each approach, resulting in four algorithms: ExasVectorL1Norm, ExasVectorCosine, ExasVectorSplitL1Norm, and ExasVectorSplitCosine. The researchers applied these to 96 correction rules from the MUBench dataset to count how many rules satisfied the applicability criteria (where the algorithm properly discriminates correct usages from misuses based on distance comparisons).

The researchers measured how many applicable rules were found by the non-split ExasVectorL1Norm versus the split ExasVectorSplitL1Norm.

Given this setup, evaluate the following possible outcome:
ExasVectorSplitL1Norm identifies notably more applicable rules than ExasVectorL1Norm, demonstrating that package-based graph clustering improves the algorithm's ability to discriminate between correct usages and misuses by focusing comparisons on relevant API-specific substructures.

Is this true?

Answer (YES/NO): YES